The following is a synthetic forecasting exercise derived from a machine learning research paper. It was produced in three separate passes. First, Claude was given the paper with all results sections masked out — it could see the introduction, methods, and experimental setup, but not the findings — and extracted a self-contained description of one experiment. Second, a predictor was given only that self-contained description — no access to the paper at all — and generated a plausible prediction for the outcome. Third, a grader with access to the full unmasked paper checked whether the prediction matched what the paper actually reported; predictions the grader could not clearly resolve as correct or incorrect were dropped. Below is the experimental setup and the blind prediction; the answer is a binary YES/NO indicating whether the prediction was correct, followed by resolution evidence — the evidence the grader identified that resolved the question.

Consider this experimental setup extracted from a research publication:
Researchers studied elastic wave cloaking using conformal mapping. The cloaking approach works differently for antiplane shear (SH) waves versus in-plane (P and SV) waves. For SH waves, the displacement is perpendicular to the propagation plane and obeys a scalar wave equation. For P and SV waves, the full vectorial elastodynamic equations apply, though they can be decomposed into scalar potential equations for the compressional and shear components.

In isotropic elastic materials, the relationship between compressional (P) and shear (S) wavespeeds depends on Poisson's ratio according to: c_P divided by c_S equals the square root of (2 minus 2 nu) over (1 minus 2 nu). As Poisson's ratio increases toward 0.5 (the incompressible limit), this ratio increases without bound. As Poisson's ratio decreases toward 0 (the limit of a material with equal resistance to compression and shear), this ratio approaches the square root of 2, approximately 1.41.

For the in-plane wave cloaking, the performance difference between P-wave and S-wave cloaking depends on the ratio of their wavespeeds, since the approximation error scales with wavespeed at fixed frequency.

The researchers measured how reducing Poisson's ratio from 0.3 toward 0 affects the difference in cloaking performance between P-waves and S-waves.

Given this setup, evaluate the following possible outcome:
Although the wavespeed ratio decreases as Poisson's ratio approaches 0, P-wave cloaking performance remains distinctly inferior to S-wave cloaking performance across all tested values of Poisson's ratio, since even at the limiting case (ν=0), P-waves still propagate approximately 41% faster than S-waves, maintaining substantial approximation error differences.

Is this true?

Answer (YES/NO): NO